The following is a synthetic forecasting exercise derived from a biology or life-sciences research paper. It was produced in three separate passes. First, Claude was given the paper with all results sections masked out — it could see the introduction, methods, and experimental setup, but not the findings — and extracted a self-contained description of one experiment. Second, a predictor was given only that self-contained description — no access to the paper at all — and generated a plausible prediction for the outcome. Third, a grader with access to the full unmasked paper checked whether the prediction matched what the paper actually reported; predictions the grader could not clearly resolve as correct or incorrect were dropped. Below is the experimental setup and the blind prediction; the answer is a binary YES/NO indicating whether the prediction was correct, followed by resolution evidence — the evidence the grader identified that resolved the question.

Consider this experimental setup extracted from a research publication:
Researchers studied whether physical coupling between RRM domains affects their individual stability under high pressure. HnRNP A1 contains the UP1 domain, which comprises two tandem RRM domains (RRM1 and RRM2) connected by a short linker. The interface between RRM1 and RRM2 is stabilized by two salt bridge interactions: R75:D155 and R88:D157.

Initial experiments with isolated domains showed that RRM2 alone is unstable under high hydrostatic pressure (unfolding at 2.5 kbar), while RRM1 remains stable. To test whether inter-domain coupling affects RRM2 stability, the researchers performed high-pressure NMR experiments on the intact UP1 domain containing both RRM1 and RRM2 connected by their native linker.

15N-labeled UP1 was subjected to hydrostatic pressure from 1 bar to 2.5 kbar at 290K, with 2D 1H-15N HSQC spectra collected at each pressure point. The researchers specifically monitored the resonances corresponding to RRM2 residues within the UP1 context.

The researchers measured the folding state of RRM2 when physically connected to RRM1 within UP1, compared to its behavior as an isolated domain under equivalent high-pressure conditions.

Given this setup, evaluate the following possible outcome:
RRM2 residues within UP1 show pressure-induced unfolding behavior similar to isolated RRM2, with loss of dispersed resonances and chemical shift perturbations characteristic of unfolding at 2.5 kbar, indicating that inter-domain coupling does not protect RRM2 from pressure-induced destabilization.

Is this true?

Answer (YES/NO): NO